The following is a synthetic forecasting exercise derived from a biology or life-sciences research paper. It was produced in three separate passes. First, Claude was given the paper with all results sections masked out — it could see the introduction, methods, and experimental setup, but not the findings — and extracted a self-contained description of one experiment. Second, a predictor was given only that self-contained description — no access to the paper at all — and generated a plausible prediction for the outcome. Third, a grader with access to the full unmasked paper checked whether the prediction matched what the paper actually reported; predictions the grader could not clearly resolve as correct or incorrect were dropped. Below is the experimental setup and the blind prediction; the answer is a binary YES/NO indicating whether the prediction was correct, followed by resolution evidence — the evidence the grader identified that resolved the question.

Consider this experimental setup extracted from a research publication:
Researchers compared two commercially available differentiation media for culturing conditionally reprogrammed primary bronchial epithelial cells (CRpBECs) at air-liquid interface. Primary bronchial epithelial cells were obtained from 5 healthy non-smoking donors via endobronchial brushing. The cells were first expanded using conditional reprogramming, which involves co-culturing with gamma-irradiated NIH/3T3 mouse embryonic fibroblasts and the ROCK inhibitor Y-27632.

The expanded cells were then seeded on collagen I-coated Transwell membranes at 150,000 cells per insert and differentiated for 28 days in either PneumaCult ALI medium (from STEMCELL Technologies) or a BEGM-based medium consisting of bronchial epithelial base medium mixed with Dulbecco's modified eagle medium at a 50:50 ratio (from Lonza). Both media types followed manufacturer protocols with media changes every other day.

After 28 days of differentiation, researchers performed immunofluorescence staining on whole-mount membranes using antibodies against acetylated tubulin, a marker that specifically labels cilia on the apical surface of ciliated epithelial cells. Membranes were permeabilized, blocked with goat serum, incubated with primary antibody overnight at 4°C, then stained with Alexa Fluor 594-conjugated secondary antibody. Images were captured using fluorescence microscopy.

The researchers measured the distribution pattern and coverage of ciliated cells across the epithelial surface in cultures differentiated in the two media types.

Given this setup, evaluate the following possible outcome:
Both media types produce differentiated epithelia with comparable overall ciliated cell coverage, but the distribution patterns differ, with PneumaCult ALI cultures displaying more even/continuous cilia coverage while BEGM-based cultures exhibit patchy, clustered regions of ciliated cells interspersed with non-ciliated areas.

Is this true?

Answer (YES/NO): NO